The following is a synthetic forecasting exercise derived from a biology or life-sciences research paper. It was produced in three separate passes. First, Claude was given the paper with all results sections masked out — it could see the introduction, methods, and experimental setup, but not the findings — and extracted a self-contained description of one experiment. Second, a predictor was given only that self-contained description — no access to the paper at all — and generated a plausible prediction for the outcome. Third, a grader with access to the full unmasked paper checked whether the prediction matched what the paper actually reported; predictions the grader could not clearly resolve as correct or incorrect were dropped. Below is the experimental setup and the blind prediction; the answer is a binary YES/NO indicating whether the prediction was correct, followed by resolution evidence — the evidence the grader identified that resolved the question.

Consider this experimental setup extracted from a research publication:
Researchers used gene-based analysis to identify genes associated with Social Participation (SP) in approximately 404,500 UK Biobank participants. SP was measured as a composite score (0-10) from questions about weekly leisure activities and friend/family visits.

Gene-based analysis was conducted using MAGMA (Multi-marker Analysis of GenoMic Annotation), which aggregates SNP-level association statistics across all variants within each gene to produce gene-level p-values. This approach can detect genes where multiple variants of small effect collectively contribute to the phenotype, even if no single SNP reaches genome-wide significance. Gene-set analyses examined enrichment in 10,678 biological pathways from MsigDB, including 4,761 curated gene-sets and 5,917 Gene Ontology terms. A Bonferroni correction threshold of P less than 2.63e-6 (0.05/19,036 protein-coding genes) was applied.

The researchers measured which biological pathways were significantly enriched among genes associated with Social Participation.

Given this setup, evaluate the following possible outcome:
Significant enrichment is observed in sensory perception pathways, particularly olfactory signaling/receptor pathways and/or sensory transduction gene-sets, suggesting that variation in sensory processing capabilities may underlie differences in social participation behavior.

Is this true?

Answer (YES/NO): NO